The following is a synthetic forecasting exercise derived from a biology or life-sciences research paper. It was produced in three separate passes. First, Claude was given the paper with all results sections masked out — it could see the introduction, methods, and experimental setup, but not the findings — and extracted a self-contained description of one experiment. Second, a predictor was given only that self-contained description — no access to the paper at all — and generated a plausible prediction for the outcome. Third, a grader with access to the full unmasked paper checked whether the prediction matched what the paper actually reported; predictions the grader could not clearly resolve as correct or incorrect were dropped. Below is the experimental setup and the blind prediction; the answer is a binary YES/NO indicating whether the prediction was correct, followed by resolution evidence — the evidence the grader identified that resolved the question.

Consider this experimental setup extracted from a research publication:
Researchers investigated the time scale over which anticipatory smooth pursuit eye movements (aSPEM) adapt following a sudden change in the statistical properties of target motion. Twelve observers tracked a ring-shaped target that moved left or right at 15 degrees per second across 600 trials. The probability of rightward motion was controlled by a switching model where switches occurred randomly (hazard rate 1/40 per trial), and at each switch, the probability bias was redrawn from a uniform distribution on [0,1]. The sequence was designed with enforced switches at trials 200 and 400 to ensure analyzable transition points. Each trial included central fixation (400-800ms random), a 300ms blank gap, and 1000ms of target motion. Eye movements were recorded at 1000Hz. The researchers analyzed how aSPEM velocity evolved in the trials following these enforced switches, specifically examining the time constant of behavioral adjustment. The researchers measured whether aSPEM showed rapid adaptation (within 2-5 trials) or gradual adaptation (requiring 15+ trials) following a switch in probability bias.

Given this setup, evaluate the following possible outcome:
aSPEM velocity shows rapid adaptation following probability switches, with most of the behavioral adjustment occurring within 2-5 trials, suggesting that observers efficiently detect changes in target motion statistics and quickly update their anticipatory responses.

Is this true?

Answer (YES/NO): NO